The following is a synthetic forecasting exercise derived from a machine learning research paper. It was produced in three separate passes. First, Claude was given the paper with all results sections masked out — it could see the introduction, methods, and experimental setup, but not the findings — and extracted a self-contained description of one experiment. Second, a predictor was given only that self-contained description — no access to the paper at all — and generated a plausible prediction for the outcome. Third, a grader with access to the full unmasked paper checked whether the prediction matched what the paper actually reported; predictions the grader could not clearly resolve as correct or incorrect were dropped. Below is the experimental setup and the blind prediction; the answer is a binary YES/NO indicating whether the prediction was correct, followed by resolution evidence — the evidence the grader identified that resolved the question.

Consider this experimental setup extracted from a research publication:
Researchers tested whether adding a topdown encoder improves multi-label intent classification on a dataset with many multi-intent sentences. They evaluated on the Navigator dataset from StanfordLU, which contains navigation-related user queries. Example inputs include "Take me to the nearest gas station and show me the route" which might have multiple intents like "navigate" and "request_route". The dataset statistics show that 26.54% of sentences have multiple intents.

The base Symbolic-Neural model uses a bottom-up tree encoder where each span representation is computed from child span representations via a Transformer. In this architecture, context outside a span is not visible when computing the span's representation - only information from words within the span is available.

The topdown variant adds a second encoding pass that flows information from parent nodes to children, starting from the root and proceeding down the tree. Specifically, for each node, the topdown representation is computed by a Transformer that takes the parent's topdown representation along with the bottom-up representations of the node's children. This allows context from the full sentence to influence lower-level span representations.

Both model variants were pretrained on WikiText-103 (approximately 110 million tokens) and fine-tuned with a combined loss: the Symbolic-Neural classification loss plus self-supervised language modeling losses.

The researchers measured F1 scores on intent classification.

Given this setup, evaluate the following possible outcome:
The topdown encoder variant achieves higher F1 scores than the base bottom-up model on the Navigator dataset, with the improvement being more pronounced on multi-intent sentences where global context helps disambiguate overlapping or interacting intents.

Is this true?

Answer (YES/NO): NO